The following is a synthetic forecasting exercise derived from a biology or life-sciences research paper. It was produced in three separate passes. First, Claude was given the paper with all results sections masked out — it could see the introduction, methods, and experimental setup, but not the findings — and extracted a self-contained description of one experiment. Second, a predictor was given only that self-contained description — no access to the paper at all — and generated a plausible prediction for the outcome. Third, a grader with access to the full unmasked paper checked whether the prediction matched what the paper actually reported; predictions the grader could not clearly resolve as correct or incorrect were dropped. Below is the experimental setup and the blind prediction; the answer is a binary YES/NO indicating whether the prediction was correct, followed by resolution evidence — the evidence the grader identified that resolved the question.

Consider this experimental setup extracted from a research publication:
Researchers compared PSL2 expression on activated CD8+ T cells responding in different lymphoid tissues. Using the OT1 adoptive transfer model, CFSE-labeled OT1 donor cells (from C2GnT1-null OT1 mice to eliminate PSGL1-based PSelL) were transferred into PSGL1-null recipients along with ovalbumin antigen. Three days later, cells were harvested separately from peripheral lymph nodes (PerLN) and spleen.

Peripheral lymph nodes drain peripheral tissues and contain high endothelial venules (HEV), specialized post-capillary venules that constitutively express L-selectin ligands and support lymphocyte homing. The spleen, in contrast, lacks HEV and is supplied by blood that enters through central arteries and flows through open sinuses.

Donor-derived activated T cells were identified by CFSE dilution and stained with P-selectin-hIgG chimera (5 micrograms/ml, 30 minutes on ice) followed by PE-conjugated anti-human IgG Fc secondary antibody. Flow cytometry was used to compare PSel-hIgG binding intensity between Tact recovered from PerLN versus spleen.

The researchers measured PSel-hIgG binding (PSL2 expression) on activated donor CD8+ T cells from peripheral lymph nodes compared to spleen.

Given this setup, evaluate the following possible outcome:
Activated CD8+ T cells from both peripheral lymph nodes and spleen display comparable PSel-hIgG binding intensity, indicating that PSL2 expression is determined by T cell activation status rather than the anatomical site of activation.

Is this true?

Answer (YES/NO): NO